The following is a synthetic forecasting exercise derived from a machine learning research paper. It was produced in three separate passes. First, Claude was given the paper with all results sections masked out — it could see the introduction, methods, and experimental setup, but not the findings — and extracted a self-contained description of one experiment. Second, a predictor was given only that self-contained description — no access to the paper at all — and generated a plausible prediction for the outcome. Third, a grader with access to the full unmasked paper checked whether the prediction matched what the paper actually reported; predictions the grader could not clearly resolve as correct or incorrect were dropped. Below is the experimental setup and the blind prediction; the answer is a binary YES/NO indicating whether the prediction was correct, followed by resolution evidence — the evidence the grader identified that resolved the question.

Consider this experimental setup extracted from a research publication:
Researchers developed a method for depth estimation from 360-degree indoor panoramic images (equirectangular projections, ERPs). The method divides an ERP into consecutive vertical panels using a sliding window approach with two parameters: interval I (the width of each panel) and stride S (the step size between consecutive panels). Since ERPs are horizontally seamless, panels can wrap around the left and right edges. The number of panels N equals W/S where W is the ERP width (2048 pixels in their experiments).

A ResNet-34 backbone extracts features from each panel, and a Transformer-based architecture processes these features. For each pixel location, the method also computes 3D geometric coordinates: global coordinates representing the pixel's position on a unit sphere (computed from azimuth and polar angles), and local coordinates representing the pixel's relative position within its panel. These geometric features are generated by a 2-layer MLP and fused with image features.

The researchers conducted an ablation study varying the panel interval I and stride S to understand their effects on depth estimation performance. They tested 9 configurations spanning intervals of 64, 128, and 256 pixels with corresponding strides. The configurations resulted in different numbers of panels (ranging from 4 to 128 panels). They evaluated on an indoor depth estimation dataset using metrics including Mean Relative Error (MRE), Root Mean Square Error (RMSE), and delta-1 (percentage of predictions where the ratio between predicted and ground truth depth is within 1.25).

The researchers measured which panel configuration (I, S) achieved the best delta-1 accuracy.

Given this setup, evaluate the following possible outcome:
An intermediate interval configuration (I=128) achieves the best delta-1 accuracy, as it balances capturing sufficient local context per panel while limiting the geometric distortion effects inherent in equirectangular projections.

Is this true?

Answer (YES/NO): YES